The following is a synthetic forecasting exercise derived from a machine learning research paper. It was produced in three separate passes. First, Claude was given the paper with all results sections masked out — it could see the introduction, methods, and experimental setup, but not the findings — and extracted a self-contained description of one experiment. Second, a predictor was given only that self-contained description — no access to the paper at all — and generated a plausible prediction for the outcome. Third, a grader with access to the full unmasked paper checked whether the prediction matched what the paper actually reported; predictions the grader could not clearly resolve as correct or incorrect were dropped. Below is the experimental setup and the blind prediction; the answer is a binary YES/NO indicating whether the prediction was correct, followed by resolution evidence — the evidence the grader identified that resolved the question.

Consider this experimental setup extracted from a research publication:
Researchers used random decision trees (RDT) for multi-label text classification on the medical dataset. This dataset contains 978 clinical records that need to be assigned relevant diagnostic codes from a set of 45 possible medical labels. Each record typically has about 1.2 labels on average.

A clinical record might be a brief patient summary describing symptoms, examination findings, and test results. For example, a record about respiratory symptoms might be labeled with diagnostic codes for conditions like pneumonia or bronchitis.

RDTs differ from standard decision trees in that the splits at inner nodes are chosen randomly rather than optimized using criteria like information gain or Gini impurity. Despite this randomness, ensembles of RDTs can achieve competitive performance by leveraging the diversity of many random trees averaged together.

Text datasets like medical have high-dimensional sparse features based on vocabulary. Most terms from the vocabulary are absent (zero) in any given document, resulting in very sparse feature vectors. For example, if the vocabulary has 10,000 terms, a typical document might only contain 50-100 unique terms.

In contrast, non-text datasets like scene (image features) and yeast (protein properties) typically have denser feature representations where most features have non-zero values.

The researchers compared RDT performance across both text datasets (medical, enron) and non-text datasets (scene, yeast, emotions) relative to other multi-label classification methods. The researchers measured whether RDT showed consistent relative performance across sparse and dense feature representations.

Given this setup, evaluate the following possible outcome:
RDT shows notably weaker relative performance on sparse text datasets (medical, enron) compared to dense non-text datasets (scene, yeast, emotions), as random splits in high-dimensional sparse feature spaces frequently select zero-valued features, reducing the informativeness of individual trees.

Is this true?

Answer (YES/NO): YES